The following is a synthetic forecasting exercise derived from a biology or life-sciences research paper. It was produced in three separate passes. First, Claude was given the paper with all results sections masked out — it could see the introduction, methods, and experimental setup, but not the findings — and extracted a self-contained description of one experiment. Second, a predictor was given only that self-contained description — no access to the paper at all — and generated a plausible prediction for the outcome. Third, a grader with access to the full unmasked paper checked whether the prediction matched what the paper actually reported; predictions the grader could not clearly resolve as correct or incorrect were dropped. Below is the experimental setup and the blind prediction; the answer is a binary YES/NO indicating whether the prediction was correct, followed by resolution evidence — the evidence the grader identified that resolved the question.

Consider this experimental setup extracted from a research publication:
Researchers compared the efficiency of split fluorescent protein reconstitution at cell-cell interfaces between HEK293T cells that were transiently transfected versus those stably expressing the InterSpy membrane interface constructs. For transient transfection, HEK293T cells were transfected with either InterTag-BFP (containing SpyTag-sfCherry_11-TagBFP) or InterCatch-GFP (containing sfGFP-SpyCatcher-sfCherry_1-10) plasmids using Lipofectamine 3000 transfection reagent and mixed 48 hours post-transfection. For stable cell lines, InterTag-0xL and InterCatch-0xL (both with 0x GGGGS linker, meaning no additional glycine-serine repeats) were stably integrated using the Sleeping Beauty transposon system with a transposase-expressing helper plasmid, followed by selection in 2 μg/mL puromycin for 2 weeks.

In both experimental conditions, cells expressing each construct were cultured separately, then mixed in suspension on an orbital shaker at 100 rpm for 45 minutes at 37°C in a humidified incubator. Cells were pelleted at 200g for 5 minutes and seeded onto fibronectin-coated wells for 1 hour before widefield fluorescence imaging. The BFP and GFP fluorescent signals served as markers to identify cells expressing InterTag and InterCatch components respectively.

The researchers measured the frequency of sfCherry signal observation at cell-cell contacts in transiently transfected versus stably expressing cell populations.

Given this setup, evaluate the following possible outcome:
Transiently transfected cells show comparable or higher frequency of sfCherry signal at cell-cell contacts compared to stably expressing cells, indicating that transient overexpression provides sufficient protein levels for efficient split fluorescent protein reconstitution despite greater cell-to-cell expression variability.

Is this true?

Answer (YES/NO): NO